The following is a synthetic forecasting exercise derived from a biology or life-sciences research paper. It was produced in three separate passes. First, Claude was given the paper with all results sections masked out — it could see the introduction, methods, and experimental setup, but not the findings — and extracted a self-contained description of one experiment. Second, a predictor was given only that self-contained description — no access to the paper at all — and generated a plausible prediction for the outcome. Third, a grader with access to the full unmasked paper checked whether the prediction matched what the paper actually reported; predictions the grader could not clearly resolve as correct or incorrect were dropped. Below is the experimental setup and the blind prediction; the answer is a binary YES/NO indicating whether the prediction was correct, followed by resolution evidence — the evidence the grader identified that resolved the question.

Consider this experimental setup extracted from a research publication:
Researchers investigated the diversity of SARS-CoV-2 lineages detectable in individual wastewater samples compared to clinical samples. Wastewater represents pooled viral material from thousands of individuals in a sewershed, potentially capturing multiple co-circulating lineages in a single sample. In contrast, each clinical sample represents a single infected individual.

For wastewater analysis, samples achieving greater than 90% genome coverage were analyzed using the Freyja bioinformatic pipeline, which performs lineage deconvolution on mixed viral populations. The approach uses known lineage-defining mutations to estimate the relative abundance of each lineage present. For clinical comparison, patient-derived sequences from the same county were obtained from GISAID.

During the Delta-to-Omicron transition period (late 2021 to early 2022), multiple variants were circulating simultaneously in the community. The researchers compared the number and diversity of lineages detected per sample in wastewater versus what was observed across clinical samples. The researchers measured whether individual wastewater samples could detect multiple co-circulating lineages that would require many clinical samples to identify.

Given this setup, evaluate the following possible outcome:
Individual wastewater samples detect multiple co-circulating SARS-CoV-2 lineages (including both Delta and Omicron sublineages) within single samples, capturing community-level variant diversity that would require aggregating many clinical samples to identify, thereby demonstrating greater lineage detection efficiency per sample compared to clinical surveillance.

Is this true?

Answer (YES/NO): YES